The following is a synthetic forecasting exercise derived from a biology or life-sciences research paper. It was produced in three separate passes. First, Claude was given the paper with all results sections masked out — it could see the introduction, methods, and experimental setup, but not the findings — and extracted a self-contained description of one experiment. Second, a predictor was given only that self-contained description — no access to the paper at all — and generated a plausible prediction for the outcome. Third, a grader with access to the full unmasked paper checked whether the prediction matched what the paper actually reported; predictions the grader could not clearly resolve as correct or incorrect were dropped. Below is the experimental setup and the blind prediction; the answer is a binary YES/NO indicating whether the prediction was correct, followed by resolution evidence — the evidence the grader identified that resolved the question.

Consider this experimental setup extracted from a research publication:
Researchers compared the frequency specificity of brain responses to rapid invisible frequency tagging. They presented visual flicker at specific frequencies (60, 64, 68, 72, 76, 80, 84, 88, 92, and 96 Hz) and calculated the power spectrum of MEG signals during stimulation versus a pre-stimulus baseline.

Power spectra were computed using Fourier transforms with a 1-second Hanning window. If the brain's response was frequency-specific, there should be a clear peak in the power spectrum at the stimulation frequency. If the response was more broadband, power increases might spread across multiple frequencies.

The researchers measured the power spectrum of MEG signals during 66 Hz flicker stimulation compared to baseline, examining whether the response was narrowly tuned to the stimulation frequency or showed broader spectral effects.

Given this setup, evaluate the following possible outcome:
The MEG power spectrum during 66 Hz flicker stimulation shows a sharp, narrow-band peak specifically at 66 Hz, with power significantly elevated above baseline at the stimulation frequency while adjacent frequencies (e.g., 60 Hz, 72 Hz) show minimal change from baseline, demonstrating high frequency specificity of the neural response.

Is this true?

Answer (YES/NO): YES